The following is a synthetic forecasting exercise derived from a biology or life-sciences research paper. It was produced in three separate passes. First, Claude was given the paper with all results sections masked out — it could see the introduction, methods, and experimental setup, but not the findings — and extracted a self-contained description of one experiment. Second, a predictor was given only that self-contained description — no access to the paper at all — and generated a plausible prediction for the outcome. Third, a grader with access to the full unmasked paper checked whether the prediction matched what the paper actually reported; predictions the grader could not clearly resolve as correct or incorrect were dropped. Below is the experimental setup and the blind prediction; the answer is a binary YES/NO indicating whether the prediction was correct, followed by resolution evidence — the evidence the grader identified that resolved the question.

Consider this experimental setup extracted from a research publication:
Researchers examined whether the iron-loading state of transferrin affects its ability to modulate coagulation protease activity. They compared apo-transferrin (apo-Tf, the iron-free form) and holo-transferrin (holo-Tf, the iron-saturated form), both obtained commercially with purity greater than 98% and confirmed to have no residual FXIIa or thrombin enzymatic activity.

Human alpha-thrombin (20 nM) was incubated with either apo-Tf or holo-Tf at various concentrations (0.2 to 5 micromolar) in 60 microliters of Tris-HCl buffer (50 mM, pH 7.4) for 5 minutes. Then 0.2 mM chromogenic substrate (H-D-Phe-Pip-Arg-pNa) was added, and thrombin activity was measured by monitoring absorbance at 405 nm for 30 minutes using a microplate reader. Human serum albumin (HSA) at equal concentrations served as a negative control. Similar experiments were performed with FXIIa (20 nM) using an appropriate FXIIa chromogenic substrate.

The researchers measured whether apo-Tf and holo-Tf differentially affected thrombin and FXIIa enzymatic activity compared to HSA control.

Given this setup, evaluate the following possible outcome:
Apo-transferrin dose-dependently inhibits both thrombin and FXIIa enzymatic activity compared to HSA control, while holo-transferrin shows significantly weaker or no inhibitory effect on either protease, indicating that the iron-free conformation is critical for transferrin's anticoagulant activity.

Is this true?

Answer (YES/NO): NO